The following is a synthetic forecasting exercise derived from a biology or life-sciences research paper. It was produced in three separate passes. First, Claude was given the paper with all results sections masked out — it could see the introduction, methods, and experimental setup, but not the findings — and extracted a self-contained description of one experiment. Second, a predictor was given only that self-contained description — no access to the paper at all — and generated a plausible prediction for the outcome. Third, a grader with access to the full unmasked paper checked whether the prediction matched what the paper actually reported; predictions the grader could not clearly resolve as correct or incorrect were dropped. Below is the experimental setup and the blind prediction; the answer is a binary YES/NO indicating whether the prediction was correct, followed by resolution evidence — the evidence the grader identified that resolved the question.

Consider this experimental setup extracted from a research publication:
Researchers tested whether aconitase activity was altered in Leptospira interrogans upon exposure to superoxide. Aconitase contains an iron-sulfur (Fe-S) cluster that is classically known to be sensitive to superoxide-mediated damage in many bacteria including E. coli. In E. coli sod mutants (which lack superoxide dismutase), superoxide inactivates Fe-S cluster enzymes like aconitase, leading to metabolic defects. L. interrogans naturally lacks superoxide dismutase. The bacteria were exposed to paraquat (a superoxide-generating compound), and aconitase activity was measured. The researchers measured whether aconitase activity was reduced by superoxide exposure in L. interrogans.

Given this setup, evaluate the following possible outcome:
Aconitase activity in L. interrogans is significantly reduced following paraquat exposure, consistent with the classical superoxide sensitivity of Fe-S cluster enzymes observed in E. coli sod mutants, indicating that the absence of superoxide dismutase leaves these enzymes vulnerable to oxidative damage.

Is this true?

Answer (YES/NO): NO